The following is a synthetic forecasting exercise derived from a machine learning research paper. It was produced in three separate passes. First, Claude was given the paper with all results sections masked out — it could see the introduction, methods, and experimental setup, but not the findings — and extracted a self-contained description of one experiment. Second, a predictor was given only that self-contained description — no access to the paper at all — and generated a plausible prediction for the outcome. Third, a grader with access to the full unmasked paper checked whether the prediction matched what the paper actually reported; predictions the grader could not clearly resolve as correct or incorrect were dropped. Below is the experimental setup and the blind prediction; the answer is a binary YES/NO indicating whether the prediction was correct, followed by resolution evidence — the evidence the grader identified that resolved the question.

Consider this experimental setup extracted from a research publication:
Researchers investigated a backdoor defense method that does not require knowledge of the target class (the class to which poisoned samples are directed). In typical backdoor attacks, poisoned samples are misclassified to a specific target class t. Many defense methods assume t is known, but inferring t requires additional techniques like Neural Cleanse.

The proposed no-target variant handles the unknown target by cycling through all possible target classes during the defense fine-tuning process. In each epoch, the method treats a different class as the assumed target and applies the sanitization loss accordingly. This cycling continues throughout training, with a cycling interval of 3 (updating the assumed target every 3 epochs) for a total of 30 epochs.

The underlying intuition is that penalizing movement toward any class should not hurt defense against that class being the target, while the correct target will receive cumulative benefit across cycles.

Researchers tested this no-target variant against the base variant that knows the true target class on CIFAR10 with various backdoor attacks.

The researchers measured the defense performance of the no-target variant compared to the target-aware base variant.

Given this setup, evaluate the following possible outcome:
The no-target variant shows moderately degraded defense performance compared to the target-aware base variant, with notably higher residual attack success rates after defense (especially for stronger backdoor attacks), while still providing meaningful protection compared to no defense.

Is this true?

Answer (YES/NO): NO